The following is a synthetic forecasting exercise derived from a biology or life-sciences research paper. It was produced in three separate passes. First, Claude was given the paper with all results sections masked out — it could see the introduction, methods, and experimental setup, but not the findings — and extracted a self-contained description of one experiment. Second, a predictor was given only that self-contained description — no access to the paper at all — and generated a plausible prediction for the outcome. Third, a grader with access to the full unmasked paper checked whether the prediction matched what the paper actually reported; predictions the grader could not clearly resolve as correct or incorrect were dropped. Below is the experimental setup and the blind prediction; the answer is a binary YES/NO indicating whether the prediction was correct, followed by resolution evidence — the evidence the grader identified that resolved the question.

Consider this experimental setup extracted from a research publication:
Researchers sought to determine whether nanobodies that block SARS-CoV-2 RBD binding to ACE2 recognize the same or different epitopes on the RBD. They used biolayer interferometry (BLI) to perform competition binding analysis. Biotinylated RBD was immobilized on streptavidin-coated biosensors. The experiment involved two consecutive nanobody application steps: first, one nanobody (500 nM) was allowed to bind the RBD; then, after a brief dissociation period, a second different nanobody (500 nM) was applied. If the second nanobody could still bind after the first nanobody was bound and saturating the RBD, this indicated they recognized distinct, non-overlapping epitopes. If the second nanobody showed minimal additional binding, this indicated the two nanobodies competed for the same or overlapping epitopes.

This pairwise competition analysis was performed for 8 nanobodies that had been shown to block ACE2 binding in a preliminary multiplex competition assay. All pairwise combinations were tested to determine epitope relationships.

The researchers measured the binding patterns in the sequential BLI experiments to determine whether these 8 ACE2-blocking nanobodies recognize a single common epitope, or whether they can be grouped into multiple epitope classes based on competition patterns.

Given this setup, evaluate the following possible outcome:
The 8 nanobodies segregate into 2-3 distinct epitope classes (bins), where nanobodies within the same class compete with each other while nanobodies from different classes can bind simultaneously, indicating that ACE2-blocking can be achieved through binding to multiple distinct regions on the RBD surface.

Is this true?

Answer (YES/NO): YES